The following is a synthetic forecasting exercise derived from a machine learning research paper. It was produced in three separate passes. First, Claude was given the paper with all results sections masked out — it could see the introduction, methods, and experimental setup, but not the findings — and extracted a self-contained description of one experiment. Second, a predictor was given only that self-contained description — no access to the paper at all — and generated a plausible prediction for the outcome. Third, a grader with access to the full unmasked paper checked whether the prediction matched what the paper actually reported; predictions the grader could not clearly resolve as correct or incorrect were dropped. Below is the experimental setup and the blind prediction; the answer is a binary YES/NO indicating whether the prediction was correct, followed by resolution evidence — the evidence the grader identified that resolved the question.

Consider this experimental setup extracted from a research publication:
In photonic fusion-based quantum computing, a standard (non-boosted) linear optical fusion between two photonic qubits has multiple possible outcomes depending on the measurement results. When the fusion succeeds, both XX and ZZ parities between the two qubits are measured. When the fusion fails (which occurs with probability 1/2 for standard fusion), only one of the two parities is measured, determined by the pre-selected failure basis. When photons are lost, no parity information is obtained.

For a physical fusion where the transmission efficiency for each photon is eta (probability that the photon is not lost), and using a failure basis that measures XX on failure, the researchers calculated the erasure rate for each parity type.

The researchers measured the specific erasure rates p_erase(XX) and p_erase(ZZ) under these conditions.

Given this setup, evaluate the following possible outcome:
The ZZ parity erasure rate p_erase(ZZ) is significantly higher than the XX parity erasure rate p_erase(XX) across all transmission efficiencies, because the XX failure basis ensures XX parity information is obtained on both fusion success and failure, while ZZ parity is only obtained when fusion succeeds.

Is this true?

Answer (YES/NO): YES